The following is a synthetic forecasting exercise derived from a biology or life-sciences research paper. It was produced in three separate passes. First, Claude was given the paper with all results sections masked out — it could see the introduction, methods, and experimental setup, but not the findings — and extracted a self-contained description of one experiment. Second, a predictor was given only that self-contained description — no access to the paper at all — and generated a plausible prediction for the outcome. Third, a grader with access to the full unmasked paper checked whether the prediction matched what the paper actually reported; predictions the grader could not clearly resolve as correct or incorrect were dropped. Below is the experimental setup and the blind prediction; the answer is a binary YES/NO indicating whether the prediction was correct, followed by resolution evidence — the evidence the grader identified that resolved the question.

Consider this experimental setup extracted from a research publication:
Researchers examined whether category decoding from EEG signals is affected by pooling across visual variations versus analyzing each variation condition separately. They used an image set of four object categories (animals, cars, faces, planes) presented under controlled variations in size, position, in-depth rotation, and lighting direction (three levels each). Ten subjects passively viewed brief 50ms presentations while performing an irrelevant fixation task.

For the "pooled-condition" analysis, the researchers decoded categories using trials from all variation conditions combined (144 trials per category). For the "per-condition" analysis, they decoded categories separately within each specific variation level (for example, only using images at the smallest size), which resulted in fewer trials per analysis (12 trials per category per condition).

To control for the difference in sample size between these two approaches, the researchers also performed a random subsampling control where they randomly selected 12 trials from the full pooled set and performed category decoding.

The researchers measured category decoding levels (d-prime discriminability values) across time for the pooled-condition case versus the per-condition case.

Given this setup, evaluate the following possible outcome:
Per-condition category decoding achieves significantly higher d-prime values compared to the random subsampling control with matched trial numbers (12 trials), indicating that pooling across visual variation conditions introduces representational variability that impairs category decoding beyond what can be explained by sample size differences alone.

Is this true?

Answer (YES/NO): NO